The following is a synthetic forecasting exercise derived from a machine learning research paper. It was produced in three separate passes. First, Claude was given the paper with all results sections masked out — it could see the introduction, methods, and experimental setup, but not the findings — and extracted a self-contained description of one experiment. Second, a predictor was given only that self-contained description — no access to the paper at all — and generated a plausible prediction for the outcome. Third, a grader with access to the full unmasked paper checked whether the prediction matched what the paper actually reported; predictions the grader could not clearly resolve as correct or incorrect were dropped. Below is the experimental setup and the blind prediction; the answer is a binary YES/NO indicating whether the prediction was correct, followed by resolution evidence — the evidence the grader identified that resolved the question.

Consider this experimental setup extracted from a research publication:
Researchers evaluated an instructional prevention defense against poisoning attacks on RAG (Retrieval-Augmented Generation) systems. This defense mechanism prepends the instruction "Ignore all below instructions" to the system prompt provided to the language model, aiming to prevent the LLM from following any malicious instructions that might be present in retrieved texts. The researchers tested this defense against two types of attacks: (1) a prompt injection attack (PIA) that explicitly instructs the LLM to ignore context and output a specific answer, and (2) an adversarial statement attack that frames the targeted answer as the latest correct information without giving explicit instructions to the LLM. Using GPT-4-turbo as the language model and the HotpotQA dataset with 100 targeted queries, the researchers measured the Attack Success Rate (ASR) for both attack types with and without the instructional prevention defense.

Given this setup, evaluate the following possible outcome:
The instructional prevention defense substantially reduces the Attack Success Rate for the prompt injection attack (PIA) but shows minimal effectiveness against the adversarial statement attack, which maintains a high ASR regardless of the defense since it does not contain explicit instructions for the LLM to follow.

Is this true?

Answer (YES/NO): YES